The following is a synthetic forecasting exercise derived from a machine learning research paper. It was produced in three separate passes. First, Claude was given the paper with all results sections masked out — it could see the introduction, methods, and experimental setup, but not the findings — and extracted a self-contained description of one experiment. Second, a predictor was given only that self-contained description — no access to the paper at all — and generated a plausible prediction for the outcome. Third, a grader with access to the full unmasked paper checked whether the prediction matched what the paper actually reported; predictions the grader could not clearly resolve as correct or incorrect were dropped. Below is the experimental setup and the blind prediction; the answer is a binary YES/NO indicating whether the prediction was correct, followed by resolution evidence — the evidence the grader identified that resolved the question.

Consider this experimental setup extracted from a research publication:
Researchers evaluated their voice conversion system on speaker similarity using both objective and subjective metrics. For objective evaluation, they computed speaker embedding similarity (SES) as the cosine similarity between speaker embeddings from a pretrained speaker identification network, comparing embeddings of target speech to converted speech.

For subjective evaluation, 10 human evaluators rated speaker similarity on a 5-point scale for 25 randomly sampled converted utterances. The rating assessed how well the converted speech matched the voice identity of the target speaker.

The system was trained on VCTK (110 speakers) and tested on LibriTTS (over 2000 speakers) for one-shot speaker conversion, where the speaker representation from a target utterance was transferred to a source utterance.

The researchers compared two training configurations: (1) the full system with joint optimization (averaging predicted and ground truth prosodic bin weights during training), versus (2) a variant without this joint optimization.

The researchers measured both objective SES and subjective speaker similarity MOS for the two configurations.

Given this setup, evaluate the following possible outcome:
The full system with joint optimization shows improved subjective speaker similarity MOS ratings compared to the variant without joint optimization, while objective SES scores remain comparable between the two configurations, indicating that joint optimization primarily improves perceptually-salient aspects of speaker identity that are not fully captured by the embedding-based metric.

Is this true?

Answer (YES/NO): NO